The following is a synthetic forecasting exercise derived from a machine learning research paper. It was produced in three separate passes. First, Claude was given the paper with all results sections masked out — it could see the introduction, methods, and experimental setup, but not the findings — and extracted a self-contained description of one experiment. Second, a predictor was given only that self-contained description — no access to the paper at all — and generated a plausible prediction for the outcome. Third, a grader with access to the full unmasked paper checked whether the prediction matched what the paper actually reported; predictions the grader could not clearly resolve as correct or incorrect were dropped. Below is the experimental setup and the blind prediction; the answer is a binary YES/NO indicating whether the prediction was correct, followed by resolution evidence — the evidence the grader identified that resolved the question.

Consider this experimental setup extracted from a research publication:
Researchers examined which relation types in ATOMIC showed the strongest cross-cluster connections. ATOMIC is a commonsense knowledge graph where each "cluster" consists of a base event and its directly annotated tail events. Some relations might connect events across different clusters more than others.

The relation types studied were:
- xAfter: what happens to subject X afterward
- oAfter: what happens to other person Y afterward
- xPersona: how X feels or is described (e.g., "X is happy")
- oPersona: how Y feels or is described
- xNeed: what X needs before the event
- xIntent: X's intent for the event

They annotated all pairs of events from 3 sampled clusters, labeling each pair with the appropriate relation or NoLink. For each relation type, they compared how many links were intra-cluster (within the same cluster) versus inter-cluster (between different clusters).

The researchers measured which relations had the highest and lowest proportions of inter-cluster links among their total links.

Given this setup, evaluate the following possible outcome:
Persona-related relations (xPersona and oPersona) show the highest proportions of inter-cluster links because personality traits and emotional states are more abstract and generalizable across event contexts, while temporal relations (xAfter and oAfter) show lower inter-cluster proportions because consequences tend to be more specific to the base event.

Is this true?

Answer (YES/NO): NO